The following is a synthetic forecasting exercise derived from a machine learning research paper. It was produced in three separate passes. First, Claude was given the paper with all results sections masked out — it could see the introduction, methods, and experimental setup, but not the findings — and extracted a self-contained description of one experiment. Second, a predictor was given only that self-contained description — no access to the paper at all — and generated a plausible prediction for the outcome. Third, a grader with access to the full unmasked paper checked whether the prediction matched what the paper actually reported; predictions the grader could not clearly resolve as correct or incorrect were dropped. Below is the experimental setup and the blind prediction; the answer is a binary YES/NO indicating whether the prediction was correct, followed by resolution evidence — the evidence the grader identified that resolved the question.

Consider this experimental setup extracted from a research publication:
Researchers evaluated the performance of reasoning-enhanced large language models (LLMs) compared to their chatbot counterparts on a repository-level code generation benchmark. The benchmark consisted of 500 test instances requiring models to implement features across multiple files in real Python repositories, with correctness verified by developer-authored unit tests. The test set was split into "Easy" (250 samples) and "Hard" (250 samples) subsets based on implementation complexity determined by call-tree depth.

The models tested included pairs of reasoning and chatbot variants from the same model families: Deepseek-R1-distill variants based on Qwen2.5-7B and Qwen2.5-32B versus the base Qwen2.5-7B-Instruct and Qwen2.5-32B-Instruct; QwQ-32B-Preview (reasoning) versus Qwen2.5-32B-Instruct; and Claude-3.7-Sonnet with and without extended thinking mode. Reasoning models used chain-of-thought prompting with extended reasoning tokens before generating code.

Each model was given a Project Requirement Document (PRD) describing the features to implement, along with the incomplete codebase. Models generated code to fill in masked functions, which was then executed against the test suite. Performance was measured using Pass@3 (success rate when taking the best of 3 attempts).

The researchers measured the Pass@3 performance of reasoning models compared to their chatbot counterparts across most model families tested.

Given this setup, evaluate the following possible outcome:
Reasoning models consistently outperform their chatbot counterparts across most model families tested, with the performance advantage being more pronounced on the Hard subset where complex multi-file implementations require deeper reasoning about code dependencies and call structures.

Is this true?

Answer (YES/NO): NO